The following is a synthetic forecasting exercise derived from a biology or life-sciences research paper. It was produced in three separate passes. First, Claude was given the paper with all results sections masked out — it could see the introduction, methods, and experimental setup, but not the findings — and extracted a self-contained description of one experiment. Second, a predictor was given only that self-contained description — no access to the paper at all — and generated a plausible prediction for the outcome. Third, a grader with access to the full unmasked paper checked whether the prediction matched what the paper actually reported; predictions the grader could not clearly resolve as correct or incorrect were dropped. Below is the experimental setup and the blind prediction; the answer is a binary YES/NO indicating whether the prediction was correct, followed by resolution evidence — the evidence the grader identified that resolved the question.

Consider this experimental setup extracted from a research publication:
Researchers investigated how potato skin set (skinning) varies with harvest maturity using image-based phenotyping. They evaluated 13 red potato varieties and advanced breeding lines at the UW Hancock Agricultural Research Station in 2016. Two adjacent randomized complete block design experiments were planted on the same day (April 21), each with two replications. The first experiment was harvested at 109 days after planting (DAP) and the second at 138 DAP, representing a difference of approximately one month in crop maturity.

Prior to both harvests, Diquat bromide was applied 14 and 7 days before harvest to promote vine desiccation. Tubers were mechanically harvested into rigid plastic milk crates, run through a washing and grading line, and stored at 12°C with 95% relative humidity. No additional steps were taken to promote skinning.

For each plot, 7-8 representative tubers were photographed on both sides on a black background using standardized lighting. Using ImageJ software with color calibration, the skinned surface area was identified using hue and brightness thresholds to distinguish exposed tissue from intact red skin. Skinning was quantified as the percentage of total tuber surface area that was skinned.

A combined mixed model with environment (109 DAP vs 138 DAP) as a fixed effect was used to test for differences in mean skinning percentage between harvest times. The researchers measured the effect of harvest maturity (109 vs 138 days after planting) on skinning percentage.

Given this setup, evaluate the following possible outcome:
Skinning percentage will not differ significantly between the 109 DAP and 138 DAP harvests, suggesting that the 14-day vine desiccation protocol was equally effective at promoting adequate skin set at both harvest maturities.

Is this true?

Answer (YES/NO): NO